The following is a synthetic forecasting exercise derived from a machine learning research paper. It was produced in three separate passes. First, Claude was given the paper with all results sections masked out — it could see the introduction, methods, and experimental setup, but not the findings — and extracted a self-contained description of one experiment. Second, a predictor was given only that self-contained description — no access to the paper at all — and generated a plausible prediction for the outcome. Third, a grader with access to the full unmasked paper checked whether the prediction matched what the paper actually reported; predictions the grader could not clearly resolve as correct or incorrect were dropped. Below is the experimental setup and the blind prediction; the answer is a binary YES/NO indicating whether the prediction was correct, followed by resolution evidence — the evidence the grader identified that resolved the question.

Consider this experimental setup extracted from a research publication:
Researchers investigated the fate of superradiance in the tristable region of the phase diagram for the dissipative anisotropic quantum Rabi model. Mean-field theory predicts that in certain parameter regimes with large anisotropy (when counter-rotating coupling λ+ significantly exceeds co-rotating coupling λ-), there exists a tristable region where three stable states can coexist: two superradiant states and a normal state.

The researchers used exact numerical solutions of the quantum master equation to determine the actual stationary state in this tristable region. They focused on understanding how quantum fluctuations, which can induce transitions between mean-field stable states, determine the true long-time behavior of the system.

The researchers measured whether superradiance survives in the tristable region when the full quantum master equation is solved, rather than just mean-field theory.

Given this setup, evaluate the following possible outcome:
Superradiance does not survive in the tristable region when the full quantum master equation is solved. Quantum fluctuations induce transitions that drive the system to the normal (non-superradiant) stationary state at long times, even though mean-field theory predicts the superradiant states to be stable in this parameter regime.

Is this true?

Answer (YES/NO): YES